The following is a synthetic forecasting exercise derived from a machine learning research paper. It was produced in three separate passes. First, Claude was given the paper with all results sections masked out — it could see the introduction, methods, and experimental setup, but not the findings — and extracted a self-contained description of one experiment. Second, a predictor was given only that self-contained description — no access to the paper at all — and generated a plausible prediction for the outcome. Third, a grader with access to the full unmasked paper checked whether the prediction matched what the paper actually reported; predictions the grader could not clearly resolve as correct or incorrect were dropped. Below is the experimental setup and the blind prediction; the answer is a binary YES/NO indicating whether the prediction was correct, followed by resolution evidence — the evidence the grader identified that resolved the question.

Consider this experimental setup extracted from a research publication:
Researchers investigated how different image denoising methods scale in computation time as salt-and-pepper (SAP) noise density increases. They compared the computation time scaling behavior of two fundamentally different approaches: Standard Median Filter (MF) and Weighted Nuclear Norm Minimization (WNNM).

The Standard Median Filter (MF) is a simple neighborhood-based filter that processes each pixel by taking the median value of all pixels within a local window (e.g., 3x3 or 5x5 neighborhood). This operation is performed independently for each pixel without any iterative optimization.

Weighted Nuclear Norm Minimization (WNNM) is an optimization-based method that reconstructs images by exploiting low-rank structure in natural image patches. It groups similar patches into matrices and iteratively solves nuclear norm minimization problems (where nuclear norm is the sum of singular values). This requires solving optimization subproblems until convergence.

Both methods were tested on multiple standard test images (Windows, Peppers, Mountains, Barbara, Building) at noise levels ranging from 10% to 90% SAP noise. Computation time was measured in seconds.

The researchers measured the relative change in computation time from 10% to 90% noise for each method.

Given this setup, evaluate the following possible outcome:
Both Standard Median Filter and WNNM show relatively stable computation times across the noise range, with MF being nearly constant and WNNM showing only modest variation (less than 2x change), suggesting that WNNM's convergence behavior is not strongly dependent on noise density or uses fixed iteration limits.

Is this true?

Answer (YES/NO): NO